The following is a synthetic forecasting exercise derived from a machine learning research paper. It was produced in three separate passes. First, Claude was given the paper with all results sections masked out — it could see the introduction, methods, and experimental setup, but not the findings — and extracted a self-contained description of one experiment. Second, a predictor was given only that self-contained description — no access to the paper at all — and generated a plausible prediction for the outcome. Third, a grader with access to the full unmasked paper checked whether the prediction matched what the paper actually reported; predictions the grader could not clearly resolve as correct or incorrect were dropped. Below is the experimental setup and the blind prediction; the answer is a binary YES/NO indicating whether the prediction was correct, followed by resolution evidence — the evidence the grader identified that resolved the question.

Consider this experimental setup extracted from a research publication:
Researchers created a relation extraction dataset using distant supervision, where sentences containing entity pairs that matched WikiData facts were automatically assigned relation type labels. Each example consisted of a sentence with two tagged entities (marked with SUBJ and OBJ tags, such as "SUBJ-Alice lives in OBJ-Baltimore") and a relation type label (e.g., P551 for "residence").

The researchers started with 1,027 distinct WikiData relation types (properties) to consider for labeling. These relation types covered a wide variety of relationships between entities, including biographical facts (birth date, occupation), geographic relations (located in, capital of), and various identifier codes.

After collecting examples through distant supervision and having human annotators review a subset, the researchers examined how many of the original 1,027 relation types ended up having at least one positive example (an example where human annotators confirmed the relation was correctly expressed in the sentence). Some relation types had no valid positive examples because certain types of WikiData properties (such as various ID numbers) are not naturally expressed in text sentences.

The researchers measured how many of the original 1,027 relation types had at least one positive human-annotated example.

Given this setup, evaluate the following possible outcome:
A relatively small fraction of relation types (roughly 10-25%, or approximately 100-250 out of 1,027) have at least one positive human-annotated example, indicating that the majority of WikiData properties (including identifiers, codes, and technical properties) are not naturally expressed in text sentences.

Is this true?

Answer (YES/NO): NO